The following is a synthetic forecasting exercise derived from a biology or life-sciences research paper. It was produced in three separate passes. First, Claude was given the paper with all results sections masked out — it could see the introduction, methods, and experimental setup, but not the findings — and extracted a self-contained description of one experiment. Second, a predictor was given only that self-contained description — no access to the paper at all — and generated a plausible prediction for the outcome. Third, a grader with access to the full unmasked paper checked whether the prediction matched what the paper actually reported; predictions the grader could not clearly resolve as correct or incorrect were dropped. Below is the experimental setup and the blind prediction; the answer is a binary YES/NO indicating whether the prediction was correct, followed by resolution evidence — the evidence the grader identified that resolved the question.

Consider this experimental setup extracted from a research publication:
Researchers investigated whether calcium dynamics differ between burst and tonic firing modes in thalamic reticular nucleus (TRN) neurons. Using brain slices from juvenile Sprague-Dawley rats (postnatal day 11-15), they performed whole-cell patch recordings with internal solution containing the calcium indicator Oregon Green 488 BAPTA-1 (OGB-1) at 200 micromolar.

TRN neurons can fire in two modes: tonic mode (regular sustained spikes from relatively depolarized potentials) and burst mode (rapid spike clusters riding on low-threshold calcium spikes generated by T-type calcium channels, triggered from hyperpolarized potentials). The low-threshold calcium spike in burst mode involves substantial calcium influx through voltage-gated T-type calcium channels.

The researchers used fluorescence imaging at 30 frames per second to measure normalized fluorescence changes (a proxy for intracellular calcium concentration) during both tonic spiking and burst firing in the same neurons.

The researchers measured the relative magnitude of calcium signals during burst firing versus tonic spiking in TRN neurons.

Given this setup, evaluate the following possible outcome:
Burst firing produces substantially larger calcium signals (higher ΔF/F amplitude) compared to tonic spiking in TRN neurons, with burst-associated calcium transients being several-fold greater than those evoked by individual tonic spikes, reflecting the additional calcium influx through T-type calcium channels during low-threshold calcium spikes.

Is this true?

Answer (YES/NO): NO